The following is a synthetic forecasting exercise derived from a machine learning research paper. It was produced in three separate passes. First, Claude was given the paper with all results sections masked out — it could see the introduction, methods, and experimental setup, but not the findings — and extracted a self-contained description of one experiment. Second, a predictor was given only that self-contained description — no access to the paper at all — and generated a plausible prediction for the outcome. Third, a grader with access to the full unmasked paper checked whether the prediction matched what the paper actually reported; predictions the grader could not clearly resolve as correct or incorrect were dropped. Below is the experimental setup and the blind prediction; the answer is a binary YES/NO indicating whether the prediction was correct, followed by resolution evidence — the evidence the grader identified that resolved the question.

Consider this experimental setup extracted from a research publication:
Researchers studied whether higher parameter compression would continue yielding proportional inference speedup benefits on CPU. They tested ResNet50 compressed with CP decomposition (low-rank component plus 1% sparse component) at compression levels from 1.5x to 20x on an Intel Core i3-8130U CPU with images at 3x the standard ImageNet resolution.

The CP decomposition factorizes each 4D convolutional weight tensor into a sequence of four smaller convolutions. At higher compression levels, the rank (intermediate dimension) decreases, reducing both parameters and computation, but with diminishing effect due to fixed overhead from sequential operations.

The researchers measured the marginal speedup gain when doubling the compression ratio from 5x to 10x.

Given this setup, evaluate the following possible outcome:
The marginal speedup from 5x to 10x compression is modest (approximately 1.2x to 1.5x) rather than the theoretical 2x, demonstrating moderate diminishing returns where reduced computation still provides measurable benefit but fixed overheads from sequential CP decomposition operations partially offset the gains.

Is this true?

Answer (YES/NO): YES